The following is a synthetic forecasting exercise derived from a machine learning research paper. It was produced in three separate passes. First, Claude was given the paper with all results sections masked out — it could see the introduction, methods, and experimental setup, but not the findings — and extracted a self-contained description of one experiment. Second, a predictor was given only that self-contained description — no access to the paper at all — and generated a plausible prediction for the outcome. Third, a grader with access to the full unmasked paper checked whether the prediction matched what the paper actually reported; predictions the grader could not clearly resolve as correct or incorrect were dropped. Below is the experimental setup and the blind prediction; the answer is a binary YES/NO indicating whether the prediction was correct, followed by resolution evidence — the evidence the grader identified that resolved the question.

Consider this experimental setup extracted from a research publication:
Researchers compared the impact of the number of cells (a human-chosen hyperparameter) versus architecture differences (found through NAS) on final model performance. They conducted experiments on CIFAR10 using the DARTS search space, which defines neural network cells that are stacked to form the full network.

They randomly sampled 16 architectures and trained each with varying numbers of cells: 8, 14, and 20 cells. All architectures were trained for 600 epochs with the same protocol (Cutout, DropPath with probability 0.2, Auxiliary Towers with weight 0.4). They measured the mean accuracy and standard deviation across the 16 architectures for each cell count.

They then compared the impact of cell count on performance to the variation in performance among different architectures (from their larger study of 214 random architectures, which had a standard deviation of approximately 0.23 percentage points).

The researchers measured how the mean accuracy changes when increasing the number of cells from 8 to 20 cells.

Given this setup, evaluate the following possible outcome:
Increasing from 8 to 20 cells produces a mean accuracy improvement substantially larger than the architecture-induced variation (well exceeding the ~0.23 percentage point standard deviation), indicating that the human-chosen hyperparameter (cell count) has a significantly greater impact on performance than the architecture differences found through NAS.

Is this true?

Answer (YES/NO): YES